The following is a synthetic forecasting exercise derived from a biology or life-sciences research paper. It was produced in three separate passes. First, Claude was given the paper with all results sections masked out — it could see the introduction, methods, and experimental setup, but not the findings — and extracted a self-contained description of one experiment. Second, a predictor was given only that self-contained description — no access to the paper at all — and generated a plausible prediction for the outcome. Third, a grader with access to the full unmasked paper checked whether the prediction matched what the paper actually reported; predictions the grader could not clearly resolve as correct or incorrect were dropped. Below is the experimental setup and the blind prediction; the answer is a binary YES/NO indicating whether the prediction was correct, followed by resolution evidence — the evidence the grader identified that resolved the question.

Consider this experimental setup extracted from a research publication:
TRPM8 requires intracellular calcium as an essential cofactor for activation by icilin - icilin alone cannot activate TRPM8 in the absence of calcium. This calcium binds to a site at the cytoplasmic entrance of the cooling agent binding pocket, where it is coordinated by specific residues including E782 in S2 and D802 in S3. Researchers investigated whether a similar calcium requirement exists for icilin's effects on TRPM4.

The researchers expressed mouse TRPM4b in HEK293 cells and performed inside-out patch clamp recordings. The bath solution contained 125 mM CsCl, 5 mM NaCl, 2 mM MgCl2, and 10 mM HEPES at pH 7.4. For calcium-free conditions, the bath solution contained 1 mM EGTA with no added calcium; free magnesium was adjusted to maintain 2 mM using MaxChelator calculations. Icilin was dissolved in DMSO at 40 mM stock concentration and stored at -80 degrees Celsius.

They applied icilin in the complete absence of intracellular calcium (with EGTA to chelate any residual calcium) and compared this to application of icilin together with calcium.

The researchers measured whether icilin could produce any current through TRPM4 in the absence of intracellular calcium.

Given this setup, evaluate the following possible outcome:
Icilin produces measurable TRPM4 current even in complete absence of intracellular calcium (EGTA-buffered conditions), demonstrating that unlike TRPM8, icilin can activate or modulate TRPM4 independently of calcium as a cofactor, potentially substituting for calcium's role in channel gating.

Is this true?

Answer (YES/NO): NO